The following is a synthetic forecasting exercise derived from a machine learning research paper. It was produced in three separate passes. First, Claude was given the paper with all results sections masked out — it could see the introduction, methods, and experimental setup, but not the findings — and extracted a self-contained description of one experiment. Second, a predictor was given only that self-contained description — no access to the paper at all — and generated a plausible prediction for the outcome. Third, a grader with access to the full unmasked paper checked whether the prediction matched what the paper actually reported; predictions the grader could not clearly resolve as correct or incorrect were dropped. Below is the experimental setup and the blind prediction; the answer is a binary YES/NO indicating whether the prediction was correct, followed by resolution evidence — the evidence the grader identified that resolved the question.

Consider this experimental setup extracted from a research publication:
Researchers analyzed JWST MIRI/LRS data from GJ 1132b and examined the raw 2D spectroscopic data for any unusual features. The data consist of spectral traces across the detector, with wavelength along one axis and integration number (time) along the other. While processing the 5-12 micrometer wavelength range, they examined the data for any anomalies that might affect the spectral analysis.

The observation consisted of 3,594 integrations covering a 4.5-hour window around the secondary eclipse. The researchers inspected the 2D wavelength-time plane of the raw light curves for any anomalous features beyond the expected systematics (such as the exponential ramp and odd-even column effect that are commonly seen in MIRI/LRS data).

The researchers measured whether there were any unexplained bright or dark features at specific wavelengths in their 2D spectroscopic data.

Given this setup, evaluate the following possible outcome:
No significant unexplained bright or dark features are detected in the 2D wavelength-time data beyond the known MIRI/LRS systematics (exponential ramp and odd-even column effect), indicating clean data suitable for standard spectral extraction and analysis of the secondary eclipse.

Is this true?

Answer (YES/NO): NO